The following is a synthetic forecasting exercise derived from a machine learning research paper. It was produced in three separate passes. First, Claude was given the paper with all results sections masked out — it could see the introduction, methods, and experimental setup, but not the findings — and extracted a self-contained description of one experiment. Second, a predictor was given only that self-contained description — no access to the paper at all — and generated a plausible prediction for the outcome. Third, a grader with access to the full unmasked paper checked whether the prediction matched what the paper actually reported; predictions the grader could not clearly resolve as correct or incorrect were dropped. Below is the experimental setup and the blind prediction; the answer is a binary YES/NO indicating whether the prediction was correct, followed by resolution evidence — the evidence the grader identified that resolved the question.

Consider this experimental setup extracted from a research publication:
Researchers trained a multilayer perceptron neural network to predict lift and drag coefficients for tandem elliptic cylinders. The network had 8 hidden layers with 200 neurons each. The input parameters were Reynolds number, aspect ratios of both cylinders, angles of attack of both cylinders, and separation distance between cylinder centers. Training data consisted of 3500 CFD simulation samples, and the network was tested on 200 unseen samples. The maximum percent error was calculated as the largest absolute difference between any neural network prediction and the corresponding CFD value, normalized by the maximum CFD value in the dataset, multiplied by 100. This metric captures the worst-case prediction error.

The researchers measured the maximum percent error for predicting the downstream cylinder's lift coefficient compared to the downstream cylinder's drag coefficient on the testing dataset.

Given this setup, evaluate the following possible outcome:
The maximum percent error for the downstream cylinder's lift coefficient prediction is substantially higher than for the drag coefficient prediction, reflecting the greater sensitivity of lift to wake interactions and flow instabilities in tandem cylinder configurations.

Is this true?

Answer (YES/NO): YES